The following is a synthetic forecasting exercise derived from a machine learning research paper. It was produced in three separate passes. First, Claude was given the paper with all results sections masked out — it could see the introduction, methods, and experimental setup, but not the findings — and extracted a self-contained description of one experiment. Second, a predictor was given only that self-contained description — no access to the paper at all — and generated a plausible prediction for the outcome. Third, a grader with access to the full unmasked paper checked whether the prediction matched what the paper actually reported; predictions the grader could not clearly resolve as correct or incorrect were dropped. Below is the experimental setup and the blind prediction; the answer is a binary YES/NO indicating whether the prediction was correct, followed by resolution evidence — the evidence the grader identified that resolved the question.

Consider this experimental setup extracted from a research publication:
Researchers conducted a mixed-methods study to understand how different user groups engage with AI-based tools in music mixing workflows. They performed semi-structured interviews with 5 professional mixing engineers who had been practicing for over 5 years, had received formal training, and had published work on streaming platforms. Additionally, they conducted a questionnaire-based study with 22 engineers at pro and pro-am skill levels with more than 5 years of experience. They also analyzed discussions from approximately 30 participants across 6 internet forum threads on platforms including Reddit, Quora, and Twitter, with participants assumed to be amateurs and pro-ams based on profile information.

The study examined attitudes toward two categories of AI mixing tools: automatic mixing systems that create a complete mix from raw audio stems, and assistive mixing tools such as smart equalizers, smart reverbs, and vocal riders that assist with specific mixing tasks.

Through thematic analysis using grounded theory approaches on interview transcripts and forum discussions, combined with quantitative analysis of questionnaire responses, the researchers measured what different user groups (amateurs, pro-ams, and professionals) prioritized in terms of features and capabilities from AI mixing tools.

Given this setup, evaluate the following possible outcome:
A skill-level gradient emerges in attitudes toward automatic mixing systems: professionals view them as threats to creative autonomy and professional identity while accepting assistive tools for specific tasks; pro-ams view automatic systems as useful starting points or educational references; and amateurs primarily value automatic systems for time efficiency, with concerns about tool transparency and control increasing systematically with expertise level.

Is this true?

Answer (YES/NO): YES